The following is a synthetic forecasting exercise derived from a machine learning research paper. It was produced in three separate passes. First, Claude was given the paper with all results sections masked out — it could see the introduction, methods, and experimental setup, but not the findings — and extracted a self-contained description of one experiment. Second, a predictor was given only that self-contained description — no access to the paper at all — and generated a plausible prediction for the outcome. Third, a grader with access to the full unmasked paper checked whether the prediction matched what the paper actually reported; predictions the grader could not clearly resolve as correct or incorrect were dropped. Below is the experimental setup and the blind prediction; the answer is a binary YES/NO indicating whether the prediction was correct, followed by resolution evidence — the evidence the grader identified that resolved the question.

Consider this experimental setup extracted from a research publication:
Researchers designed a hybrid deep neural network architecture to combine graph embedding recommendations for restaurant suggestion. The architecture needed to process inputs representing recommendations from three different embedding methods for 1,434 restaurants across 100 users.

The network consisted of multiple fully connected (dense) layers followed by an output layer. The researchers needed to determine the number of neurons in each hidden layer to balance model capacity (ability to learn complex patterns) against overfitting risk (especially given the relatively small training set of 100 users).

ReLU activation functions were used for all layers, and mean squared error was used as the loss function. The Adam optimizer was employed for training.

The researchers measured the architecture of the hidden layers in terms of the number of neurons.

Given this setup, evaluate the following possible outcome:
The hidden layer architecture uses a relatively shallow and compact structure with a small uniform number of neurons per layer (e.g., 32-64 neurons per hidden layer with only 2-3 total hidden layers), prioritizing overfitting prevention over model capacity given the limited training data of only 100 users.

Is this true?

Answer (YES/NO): NO